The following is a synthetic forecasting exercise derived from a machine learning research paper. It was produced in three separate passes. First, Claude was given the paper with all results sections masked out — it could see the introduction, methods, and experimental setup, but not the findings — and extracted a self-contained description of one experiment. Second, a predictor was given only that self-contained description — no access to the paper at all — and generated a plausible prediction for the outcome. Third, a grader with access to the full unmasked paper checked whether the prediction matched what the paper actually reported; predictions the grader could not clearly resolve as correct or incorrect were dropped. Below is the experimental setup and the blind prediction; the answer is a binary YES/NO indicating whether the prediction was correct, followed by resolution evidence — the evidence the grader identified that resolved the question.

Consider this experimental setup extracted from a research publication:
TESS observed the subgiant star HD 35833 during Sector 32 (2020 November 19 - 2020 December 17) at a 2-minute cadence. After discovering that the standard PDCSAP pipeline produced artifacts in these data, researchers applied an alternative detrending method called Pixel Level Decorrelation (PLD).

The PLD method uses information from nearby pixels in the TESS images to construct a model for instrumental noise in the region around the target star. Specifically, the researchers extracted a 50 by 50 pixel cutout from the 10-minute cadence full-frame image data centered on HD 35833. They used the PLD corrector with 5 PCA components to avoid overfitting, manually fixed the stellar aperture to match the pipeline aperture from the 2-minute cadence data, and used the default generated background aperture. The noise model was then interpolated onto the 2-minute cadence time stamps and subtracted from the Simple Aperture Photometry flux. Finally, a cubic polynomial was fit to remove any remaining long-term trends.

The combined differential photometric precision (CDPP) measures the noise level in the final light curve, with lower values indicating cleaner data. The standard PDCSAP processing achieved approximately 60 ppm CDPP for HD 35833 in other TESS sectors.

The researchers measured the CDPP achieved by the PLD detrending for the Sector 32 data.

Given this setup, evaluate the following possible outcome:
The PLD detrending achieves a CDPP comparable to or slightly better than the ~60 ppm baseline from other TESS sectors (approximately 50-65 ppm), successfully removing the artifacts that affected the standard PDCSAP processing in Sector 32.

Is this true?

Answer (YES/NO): NO